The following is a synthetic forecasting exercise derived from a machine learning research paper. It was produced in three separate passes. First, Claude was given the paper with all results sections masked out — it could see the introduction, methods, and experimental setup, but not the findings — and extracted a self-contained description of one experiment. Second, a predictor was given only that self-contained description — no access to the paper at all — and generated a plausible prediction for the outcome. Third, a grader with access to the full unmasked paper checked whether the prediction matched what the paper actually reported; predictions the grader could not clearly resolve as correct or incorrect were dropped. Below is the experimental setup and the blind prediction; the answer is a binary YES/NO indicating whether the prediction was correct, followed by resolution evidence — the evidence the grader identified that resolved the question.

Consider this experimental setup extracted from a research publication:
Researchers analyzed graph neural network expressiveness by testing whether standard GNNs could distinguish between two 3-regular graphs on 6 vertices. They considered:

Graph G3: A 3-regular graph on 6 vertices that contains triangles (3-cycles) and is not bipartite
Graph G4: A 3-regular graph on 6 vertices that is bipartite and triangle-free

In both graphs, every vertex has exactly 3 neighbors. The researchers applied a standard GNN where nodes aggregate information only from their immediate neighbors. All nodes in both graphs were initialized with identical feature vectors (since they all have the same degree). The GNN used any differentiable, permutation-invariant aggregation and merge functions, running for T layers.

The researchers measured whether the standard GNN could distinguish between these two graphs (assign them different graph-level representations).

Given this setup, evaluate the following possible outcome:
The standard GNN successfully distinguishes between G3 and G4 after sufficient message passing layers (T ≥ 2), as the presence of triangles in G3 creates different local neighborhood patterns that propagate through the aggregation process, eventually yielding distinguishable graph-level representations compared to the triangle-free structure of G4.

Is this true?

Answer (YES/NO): NO